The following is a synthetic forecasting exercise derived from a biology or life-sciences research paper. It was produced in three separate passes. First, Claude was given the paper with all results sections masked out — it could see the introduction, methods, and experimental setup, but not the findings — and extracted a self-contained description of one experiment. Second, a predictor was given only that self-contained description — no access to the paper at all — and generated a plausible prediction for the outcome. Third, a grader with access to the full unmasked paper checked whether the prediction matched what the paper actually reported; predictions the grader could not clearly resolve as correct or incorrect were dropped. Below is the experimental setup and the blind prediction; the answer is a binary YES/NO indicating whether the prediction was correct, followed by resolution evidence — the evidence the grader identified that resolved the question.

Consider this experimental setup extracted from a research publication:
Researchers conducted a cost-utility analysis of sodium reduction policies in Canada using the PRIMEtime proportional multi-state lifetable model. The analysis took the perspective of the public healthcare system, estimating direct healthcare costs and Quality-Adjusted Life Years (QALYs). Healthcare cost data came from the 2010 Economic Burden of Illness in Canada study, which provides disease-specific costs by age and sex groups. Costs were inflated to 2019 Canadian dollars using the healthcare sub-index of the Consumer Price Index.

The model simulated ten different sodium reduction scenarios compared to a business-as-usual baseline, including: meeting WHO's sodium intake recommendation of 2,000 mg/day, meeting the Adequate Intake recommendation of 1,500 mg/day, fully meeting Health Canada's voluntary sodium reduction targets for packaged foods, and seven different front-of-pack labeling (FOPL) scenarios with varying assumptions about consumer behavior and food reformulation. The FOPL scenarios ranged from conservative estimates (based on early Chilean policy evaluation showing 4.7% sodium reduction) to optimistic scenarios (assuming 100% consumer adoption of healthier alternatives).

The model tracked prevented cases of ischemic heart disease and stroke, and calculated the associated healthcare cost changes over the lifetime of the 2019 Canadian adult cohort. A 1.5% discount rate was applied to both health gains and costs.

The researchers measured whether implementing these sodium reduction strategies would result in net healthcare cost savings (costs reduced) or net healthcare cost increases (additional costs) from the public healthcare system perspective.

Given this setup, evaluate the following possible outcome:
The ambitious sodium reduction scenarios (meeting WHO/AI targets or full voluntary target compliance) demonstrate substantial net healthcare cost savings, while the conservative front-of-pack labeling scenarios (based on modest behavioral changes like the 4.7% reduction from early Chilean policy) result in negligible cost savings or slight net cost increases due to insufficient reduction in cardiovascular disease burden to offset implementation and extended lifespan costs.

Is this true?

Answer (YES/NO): NO